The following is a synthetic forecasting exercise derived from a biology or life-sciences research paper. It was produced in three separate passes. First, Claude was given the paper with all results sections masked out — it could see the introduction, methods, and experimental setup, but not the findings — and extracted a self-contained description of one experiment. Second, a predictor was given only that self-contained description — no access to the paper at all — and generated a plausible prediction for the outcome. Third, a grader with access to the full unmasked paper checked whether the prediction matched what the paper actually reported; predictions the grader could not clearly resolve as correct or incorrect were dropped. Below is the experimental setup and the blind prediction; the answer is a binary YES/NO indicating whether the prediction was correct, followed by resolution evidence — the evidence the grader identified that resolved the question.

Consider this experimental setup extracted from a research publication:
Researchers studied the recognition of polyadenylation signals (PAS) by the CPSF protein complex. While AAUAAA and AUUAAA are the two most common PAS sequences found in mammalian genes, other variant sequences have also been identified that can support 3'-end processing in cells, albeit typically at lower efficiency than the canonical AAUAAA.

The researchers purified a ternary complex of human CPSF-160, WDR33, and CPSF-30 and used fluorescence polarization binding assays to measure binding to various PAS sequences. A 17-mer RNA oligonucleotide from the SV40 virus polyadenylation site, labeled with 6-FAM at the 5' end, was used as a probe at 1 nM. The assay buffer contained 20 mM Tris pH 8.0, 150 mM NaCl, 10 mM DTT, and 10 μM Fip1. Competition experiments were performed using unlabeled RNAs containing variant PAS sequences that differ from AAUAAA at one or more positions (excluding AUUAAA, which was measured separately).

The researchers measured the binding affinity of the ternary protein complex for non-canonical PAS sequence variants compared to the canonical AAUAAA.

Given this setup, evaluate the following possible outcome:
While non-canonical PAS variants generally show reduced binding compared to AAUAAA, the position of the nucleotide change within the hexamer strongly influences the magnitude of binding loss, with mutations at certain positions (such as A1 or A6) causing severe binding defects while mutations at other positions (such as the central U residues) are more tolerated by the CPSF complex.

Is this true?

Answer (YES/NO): NO